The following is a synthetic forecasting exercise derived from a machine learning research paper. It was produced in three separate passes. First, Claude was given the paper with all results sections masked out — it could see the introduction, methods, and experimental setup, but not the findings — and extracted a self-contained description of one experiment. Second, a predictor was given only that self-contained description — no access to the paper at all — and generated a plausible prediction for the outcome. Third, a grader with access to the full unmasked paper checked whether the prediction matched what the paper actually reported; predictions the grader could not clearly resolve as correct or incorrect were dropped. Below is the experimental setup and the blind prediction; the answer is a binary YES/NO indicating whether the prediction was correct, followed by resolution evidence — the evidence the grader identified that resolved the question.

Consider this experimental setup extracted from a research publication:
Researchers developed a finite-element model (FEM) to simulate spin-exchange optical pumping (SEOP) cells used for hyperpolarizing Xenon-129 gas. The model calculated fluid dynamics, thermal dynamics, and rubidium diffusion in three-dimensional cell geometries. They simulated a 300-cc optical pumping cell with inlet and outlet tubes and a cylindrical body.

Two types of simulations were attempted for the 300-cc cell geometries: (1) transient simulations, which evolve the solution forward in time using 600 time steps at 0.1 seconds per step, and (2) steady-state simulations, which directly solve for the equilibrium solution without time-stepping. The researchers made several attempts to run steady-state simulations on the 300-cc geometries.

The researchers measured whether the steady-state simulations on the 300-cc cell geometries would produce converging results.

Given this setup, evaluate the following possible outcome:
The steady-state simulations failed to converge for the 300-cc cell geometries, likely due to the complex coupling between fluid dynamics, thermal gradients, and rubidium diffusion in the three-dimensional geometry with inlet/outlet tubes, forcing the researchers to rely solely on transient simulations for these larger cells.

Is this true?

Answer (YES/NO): YES